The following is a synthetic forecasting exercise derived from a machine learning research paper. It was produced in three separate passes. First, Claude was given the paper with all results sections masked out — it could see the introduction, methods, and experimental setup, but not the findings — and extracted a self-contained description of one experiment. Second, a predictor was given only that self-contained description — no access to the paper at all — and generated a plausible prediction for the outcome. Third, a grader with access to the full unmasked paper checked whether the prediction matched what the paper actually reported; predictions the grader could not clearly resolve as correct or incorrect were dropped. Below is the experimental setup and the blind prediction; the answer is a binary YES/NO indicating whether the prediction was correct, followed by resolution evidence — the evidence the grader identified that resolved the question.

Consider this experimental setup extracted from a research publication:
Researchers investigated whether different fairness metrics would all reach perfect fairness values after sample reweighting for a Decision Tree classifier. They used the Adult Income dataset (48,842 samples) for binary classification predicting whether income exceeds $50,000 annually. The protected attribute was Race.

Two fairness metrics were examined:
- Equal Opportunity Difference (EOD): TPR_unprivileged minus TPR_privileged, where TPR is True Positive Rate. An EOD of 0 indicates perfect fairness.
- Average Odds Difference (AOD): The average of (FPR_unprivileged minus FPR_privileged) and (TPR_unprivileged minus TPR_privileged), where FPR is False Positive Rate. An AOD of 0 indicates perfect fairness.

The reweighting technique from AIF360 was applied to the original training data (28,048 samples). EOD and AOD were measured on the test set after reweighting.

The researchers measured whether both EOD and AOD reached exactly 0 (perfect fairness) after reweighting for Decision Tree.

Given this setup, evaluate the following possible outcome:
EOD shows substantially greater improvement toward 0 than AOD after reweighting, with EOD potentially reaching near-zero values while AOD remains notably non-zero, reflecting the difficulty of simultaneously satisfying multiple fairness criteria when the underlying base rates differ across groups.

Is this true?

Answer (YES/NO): NO